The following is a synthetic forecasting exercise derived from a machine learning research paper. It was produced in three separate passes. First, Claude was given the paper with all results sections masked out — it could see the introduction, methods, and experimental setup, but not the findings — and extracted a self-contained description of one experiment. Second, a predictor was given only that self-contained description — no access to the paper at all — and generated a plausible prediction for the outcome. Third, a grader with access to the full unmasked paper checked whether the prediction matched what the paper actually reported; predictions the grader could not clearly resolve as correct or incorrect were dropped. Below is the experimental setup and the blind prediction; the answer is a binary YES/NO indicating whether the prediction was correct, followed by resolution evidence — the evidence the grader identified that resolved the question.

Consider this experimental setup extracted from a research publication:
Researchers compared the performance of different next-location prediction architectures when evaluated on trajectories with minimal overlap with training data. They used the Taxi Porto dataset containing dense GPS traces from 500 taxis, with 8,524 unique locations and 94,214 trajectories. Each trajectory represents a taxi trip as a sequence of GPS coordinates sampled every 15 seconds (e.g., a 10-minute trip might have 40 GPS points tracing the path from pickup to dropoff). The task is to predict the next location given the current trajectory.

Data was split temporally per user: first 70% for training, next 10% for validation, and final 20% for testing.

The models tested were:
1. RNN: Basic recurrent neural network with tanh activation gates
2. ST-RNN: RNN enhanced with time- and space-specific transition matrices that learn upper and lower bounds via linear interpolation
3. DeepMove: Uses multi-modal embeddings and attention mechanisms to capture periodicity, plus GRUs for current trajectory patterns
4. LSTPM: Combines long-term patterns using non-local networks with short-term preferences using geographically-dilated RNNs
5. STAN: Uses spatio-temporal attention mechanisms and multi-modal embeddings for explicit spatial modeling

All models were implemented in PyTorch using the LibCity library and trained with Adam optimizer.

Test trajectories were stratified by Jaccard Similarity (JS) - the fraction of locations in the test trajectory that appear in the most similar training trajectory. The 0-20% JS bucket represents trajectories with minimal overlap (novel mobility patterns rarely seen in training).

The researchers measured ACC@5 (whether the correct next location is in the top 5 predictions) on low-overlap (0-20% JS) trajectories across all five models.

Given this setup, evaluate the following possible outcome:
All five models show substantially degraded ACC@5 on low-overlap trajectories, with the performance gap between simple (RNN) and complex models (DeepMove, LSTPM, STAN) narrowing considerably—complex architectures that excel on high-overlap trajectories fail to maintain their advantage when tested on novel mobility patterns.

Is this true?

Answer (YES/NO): NO